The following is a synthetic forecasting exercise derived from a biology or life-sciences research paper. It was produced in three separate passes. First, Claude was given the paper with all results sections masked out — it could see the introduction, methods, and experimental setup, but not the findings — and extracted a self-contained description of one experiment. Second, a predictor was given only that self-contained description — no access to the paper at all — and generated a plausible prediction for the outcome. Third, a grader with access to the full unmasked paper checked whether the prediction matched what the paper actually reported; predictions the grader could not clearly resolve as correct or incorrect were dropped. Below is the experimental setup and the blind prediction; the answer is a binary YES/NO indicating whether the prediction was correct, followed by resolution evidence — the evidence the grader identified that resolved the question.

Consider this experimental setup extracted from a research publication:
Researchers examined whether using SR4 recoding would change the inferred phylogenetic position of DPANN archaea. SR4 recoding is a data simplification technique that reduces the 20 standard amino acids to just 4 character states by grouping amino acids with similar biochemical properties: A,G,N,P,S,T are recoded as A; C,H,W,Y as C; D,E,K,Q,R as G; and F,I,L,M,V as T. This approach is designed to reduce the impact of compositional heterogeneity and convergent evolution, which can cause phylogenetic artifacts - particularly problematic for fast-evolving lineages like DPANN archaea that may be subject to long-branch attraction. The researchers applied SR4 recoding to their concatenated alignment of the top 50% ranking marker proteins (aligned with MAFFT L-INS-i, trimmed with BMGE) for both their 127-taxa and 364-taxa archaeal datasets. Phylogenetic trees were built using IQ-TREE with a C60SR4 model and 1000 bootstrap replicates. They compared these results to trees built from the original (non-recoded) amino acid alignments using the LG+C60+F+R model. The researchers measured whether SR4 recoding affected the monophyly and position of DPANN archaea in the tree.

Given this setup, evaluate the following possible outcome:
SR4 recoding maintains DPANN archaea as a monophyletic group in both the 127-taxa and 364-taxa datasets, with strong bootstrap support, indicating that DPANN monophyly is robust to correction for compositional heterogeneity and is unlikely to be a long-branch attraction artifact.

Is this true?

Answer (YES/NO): YES